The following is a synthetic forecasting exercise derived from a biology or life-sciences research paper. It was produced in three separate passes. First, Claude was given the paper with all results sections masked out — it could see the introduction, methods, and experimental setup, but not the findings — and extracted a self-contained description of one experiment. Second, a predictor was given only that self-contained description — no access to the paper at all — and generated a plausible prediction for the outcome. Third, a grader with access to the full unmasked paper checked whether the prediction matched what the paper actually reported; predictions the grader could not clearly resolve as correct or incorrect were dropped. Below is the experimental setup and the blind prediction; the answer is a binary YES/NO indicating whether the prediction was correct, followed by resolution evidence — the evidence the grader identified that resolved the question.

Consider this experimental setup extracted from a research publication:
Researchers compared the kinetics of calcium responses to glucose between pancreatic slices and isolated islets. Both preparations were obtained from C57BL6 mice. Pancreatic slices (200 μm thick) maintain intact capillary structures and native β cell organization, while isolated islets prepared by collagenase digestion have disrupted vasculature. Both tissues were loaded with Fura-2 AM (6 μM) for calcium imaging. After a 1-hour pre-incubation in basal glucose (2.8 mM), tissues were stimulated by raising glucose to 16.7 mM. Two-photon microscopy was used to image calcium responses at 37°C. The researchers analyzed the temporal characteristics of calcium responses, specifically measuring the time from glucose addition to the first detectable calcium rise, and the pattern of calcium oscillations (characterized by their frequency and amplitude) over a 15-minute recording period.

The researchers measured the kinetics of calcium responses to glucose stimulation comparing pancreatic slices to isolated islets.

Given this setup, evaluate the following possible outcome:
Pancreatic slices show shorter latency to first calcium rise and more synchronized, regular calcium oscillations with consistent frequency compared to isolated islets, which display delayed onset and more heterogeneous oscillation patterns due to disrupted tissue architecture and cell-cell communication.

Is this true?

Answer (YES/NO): NO